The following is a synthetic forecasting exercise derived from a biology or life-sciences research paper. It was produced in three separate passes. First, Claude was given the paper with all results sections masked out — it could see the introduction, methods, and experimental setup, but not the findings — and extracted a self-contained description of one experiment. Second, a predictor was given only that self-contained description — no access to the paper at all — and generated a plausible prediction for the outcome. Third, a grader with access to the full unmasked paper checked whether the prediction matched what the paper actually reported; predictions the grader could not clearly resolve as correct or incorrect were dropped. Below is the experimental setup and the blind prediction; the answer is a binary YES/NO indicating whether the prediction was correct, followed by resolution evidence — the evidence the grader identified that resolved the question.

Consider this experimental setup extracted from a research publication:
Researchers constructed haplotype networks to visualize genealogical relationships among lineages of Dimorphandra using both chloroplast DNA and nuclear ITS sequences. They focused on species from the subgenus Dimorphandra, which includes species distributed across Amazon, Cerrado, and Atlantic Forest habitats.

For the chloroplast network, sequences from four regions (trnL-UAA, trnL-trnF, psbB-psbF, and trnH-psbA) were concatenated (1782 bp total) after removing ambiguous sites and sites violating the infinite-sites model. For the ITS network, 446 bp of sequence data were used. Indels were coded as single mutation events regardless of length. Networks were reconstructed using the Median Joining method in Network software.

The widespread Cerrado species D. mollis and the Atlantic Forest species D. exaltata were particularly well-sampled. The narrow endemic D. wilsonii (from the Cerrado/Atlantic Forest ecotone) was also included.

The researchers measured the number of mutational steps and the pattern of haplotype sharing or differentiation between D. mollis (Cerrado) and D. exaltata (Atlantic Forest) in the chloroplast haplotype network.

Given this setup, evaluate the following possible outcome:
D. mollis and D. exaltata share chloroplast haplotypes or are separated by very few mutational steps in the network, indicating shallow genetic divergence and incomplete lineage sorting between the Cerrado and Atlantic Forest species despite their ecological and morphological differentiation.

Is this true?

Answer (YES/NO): NO